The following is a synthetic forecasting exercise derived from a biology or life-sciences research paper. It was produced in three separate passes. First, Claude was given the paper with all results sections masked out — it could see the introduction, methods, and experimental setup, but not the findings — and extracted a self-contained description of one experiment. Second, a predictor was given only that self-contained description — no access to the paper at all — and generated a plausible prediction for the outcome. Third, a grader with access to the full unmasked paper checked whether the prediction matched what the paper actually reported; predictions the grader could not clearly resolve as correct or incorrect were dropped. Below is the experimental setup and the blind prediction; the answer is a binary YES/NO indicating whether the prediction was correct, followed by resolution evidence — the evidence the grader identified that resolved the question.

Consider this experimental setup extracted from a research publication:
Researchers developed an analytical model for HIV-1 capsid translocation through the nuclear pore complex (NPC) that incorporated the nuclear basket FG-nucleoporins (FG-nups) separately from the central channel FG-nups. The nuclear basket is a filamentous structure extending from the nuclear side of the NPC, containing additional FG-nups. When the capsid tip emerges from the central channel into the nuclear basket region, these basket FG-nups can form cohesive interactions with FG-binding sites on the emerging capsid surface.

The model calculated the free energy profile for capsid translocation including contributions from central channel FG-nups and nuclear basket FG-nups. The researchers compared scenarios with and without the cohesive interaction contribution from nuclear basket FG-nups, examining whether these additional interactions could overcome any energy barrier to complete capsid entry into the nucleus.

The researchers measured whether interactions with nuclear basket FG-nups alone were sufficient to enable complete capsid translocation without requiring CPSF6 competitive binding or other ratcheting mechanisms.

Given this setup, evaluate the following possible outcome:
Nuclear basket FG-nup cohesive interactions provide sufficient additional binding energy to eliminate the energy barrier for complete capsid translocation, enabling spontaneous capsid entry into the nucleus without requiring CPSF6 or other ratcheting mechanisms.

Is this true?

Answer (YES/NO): NO